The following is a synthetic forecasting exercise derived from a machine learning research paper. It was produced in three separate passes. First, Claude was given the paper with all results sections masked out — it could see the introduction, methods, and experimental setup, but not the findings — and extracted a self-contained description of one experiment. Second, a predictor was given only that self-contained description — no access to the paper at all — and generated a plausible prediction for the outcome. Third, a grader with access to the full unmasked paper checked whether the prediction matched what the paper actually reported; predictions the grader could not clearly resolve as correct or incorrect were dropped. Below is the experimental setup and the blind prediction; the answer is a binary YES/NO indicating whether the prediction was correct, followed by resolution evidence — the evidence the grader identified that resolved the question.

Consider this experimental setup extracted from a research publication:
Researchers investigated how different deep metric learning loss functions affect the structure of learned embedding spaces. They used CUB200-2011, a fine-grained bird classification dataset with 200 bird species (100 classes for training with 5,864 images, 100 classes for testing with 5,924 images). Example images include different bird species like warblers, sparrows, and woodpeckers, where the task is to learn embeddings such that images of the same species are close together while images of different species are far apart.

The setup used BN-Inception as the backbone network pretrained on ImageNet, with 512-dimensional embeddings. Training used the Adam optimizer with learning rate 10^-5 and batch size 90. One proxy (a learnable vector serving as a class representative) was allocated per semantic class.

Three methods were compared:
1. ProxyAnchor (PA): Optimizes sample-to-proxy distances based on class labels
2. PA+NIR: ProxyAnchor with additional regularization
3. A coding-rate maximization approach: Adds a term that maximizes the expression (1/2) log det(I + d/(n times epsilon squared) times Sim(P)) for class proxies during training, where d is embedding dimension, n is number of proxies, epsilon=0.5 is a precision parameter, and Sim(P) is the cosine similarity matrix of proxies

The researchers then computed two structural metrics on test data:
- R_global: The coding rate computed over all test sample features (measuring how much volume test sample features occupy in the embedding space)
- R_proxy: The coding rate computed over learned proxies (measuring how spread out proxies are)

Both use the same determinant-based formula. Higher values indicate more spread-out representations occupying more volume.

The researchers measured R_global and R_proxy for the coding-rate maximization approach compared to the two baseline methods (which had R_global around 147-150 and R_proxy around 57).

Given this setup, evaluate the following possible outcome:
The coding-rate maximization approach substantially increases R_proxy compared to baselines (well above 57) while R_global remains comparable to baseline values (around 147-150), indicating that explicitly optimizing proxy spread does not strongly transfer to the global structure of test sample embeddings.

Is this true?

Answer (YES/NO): NO